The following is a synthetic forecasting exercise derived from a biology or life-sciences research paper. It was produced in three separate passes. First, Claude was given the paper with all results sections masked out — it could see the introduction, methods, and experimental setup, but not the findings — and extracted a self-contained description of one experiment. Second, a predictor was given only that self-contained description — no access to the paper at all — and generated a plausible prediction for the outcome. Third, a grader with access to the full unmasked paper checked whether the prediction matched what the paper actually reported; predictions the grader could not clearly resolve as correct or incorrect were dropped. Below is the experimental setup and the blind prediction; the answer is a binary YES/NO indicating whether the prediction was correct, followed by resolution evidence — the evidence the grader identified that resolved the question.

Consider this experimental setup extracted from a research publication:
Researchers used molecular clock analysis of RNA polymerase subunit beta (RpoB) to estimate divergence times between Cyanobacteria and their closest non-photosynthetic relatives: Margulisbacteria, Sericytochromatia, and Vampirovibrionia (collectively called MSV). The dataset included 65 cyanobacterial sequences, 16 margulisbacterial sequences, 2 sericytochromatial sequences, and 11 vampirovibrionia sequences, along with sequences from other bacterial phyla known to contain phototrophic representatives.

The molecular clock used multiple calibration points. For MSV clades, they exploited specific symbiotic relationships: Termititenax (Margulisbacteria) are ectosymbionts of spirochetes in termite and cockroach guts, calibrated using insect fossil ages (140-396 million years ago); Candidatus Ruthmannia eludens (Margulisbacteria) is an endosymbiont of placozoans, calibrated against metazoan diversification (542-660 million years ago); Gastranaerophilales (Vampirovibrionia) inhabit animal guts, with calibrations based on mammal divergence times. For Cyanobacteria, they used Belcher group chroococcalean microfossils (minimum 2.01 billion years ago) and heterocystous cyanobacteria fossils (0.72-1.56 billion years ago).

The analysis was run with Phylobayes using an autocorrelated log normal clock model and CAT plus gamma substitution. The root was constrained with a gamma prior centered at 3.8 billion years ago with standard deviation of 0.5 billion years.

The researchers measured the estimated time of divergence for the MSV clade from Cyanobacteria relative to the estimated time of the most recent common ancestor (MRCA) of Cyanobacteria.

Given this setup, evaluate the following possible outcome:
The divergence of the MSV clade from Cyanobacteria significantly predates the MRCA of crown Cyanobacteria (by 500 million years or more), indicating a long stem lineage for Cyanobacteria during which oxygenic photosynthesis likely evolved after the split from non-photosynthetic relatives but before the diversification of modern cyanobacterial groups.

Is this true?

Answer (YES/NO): NO